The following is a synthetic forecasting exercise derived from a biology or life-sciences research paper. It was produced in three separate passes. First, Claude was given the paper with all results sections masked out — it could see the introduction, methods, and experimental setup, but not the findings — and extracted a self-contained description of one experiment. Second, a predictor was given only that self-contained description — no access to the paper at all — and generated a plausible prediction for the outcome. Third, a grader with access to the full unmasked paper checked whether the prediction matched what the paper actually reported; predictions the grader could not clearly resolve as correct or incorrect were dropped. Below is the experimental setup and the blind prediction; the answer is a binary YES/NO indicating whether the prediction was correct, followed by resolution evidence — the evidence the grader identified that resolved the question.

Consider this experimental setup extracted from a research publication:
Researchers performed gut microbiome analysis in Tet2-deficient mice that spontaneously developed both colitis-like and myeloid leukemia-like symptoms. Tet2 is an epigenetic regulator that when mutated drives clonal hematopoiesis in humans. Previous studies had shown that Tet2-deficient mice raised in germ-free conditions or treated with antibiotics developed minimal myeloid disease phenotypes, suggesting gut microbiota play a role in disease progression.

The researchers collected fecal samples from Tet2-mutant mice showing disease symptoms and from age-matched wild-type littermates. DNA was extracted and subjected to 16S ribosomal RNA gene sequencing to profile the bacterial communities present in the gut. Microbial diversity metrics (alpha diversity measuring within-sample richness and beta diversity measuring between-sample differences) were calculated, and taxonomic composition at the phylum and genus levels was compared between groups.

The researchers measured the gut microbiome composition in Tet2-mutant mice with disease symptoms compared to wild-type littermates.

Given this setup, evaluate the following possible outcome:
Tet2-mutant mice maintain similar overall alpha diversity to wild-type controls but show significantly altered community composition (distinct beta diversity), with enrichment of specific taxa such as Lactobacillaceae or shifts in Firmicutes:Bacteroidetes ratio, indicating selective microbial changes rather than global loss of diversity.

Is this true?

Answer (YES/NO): NO